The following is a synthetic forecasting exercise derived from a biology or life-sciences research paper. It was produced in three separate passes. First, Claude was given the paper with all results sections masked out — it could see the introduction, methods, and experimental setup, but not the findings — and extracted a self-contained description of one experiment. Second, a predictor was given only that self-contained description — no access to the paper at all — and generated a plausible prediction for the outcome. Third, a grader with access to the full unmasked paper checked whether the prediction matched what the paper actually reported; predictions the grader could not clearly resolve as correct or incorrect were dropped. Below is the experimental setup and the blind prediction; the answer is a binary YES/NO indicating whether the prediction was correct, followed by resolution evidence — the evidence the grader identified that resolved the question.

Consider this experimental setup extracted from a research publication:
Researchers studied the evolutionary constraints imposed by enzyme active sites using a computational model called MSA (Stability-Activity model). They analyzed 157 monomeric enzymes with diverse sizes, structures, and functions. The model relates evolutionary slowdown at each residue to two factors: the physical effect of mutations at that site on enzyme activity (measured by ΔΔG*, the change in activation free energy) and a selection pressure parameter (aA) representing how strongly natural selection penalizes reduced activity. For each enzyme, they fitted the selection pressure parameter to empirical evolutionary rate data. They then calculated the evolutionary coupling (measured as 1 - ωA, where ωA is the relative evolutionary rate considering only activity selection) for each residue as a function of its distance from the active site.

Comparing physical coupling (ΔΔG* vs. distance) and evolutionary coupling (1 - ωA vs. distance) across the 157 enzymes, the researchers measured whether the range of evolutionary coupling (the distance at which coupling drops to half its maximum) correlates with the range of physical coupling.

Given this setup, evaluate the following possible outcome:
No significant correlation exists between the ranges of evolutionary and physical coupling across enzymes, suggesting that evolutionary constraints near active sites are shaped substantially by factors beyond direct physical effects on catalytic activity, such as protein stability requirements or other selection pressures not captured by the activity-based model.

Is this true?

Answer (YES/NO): NO